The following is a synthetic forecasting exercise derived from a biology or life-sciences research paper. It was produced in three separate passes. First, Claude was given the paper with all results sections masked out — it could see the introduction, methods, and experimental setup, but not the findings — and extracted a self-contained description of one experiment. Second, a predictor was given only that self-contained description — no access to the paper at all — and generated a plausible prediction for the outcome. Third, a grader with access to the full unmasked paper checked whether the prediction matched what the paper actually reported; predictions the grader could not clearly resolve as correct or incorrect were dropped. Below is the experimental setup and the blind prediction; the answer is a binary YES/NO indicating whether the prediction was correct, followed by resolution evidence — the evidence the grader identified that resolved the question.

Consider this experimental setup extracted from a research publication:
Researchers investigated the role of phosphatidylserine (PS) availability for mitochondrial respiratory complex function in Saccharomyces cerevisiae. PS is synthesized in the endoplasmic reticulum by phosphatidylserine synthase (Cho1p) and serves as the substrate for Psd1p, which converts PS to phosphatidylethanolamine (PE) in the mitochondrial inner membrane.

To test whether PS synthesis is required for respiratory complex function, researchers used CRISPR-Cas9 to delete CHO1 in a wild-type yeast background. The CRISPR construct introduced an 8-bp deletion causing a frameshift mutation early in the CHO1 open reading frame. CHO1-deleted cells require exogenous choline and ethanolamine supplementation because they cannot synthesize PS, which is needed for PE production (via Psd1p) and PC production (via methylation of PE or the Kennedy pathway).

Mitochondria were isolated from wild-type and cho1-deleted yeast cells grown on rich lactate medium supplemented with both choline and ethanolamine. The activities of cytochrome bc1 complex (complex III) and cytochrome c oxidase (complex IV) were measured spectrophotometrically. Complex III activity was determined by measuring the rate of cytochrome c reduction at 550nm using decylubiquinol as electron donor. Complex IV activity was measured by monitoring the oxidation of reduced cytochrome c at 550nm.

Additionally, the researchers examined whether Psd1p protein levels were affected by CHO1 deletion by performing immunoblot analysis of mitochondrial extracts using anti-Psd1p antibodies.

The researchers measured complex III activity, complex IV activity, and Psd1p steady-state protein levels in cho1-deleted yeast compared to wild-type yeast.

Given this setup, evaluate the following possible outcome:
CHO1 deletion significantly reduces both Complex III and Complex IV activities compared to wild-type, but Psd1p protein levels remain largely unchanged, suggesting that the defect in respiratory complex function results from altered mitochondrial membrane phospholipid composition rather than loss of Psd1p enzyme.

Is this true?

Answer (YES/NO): YES